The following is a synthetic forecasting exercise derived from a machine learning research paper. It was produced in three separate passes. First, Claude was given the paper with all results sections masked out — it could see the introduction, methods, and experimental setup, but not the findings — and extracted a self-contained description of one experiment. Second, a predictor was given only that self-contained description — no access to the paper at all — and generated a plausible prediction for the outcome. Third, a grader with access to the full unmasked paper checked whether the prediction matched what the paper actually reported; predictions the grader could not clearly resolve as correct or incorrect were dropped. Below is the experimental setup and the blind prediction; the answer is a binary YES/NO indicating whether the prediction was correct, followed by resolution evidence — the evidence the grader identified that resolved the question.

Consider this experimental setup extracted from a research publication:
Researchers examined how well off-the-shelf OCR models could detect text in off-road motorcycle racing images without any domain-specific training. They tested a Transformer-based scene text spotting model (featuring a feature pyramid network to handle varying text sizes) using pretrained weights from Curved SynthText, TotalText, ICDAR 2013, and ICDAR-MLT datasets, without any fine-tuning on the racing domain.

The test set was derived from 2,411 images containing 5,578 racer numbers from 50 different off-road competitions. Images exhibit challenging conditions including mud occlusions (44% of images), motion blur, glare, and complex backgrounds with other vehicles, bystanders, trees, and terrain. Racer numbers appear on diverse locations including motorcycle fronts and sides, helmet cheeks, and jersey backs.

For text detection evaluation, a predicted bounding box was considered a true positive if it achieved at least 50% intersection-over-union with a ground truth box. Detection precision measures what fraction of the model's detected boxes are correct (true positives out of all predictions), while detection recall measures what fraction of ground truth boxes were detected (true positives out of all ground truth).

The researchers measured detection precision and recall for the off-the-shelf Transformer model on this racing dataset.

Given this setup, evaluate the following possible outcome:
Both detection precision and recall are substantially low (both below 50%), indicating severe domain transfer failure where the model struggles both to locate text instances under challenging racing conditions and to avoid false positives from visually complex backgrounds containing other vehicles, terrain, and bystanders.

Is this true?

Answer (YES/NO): YES